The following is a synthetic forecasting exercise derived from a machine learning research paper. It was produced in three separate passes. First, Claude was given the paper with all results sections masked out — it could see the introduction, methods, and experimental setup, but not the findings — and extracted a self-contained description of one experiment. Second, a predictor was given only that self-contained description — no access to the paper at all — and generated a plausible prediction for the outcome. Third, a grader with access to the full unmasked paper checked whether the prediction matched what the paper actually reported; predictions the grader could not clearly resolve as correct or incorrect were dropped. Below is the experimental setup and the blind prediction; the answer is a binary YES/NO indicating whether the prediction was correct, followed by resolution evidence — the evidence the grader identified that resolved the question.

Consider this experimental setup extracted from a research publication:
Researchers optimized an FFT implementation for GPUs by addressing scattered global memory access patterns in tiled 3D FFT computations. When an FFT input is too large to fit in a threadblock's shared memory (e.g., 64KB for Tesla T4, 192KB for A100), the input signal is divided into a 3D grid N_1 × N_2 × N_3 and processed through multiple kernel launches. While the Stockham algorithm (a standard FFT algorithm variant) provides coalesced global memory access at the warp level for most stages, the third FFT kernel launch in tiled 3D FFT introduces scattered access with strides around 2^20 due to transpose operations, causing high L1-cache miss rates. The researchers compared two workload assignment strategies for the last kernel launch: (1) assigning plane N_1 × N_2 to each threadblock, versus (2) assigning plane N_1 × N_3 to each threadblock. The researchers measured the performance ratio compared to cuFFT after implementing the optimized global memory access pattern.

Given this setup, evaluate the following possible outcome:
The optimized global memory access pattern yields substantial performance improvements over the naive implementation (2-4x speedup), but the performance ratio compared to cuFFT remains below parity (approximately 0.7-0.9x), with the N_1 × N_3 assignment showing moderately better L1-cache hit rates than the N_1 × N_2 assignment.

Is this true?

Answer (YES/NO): NO